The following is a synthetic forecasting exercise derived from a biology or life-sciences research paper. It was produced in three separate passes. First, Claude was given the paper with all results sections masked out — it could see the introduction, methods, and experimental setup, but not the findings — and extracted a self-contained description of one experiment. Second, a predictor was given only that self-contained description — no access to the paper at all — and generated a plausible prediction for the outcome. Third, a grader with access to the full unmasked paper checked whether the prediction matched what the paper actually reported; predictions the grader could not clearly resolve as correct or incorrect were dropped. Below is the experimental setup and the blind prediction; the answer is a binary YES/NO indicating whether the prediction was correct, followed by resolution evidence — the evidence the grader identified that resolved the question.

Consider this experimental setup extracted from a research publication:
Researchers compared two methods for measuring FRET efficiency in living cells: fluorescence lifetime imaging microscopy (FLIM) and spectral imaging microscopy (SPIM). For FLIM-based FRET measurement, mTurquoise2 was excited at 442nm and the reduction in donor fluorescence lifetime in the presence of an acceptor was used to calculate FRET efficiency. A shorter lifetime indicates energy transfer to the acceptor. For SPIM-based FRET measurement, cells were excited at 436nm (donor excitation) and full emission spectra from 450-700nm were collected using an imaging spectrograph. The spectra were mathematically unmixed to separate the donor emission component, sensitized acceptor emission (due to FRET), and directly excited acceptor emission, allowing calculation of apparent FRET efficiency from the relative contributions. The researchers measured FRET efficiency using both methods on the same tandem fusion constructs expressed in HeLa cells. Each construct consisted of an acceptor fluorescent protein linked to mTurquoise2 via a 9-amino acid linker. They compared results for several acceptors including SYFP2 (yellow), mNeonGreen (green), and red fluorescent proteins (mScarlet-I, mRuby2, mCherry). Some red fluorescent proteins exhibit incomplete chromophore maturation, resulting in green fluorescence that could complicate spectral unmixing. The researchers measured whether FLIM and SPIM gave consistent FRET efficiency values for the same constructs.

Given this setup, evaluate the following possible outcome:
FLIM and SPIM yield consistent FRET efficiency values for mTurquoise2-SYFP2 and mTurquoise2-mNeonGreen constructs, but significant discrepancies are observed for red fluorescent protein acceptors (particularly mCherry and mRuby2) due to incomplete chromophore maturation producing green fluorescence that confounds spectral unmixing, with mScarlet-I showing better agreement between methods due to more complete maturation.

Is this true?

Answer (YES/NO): NO